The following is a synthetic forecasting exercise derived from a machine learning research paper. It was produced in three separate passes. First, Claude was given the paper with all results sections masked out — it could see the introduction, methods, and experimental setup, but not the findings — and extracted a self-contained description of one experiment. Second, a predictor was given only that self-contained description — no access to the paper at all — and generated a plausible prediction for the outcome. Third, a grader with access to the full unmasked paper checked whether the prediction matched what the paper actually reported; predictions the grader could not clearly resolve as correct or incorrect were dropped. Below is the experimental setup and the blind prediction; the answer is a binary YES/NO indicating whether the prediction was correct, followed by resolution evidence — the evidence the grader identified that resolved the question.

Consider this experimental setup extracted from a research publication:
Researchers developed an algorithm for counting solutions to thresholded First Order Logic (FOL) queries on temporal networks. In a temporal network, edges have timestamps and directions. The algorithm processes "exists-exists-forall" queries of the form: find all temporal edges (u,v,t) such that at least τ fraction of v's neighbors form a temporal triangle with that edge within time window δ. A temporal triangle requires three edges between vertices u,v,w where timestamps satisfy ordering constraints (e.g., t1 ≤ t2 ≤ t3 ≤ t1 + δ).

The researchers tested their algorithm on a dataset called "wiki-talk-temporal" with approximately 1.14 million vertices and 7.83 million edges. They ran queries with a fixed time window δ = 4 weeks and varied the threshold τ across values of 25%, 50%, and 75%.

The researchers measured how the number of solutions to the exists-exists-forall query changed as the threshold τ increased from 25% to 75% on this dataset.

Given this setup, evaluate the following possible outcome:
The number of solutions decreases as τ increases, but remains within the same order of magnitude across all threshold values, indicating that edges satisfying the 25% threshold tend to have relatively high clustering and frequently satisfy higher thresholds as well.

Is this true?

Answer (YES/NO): NO